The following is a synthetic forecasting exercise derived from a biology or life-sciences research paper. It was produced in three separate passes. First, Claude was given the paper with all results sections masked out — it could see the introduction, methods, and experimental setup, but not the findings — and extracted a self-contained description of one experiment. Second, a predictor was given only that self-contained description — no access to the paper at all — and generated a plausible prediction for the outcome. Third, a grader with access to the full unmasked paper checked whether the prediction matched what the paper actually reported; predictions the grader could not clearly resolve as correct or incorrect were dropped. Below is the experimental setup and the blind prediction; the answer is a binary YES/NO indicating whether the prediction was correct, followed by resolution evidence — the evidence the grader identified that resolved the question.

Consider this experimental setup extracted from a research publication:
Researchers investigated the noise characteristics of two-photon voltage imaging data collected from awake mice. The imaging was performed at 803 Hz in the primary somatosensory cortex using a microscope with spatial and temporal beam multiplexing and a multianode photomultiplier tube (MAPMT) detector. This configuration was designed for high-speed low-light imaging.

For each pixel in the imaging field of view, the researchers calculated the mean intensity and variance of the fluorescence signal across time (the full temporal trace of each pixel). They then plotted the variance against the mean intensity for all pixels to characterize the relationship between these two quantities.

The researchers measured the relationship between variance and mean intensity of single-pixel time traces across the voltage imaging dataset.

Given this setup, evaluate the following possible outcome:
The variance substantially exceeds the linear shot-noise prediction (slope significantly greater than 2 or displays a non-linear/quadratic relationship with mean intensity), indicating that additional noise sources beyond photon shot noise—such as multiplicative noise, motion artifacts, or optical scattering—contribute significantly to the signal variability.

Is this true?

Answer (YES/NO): NO